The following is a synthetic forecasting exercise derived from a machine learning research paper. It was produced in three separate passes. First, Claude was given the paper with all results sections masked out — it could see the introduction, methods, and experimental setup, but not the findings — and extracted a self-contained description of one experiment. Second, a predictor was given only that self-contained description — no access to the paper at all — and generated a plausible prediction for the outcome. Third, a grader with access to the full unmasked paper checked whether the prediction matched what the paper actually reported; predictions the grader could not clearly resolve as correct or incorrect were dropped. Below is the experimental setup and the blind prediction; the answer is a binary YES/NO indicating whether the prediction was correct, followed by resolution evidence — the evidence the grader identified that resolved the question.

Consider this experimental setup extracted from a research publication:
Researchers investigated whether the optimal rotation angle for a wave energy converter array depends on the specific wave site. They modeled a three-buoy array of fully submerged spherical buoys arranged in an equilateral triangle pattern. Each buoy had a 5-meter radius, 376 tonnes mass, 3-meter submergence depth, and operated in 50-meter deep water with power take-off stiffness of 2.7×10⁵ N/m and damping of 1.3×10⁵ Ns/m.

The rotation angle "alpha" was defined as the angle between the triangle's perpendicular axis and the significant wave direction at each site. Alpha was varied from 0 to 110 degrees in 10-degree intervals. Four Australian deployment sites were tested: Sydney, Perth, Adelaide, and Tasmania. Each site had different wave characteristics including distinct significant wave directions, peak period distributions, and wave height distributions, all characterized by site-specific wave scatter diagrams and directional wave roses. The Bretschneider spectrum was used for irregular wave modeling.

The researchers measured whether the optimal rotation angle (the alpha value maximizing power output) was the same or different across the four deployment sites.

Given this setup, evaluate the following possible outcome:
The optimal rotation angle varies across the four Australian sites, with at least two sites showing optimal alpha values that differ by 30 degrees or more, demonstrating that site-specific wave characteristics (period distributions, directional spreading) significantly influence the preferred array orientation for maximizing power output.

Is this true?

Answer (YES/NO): YES